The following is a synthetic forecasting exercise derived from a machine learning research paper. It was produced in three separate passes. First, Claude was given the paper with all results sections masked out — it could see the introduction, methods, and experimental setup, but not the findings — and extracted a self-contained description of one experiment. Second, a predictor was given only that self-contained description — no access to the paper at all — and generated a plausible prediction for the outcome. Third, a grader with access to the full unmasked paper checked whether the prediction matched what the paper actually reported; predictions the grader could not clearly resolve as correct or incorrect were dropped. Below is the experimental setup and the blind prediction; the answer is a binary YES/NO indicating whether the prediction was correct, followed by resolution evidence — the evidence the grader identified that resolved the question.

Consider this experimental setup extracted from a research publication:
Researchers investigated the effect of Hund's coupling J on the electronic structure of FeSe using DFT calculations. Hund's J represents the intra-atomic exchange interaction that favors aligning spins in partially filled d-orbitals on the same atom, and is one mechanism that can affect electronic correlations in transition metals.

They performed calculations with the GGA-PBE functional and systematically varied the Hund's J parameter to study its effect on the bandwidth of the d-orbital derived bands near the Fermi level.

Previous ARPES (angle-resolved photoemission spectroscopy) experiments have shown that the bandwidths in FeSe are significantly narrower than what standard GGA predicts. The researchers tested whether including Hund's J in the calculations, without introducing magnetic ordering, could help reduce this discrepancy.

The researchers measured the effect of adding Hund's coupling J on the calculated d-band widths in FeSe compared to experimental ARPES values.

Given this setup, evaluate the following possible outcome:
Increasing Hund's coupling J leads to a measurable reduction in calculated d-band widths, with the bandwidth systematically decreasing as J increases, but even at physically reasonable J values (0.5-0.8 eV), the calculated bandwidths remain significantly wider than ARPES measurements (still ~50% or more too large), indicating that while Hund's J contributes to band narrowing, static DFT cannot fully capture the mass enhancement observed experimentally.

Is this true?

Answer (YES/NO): NO